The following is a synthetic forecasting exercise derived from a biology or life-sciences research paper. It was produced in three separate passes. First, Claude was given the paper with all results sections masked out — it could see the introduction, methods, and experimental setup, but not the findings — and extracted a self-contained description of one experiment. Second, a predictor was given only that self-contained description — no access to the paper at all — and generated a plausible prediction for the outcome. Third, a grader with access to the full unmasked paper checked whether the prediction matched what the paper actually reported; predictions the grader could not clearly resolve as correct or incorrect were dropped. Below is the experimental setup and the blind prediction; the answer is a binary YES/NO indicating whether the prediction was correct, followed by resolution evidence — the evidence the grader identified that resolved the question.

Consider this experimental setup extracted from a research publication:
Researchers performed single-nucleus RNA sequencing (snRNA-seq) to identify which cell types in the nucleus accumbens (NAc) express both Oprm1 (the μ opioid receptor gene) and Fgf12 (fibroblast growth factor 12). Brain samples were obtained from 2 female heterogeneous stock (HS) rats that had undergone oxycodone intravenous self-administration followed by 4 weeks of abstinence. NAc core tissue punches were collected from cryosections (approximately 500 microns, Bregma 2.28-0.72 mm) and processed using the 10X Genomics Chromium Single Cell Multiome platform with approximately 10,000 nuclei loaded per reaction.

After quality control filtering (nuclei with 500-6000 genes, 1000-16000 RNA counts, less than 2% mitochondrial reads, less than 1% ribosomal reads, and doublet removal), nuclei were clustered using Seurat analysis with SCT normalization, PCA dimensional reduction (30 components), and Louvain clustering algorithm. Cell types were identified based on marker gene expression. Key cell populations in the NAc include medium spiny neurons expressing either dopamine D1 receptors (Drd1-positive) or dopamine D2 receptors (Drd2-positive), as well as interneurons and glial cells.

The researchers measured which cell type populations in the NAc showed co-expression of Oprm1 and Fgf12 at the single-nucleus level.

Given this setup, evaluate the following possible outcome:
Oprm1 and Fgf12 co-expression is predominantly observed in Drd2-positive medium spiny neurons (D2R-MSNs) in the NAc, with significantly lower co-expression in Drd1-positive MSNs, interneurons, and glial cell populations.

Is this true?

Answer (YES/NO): NO